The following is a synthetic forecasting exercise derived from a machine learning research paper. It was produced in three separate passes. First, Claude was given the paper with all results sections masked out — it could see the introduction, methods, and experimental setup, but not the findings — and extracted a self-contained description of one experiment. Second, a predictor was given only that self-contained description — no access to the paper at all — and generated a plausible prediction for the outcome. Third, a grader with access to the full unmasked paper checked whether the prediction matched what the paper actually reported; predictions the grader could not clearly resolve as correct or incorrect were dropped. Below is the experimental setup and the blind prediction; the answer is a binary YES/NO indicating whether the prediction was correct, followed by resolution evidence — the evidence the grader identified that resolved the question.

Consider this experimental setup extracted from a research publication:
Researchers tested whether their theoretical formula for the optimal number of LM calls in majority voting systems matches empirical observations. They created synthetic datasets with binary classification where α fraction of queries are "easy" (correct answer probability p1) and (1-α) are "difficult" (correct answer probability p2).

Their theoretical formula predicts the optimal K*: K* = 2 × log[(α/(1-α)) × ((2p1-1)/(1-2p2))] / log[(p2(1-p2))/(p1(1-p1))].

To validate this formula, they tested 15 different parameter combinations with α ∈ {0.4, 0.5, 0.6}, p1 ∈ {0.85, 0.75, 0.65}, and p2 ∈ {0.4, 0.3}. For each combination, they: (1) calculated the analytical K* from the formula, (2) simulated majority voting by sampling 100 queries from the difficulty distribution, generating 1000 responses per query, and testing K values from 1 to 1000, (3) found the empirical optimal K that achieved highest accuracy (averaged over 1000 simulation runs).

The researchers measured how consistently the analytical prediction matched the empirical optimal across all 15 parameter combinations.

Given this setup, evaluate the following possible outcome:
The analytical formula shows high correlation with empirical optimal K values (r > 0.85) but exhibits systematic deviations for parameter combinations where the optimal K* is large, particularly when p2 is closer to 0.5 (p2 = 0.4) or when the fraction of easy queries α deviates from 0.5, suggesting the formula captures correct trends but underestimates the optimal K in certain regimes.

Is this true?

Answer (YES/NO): NO